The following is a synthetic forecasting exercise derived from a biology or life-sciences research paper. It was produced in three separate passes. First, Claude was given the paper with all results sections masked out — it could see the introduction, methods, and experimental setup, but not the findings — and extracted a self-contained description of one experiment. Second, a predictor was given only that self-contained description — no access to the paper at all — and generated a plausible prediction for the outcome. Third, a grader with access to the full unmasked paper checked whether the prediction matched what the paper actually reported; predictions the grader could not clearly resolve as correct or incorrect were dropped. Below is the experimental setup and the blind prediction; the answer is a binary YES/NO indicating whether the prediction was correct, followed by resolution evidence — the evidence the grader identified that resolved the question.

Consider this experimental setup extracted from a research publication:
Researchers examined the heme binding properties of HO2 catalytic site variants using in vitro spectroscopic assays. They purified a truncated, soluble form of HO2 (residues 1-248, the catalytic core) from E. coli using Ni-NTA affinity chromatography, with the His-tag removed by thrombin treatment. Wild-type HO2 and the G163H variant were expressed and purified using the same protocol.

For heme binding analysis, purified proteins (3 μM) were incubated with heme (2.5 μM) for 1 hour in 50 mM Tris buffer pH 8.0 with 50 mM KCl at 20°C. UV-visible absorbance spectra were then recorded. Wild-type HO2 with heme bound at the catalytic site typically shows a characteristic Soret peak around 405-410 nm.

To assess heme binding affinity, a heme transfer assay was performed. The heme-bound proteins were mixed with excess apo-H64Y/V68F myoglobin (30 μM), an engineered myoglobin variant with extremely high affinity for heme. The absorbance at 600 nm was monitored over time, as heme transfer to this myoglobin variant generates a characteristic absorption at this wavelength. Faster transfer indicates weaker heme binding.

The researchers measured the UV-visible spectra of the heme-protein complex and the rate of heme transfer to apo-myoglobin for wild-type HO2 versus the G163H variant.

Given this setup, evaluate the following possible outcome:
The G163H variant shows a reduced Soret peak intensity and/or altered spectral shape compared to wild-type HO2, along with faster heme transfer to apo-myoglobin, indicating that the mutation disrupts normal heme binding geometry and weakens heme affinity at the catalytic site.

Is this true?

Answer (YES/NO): NO